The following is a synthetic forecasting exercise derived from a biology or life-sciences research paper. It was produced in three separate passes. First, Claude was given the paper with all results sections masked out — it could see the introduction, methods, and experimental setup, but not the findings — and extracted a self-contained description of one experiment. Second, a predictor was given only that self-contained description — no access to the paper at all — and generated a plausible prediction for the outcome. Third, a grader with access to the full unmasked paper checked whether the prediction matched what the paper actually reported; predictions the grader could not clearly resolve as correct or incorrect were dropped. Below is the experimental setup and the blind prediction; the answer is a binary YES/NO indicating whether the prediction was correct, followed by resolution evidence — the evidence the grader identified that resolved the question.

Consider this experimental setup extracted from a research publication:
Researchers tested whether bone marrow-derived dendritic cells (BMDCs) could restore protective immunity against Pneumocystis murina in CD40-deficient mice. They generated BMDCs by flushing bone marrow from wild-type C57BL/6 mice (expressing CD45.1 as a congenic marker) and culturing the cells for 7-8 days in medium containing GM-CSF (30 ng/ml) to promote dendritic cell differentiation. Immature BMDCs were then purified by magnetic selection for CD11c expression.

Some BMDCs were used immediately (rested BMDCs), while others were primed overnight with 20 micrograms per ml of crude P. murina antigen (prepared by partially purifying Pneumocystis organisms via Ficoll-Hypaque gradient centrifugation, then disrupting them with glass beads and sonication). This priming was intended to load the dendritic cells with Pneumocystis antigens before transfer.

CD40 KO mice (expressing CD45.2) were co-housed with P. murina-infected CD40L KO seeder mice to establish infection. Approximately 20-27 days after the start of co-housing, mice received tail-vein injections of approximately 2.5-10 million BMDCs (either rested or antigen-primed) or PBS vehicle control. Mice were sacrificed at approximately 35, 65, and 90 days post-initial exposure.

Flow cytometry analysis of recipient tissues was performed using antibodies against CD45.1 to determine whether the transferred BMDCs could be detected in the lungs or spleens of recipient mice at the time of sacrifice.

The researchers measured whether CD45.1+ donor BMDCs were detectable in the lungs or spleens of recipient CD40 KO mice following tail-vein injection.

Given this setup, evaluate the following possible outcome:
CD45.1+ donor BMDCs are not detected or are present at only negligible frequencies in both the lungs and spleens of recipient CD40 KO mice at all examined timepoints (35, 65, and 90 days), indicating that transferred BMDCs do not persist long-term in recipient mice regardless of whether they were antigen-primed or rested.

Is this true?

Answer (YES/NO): YES